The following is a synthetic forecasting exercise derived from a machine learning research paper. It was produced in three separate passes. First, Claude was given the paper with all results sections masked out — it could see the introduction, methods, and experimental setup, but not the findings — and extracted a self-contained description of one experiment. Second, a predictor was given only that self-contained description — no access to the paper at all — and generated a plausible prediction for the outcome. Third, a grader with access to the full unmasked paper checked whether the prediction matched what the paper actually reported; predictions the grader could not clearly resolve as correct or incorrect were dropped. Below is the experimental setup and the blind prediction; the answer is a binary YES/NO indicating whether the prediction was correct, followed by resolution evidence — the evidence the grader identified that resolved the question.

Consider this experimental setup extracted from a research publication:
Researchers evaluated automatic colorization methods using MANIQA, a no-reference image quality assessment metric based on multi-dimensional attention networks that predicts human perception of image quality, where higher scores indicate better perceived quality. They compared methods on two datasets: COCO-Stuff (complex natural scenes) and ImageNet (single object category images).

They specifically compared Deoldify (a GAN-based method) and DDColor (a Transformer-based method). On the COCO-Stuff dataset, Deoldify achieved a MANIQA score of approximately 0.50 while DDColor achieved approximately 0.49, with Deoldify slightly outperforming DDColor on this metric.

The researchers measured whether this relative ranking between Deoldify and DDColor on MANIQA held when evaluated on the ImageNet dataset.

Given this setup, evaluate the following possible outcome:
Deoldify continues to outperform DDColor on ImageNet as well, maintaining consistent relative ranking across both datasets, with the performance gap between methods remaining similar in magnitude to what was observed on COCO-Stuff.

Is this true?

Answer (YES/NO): NO